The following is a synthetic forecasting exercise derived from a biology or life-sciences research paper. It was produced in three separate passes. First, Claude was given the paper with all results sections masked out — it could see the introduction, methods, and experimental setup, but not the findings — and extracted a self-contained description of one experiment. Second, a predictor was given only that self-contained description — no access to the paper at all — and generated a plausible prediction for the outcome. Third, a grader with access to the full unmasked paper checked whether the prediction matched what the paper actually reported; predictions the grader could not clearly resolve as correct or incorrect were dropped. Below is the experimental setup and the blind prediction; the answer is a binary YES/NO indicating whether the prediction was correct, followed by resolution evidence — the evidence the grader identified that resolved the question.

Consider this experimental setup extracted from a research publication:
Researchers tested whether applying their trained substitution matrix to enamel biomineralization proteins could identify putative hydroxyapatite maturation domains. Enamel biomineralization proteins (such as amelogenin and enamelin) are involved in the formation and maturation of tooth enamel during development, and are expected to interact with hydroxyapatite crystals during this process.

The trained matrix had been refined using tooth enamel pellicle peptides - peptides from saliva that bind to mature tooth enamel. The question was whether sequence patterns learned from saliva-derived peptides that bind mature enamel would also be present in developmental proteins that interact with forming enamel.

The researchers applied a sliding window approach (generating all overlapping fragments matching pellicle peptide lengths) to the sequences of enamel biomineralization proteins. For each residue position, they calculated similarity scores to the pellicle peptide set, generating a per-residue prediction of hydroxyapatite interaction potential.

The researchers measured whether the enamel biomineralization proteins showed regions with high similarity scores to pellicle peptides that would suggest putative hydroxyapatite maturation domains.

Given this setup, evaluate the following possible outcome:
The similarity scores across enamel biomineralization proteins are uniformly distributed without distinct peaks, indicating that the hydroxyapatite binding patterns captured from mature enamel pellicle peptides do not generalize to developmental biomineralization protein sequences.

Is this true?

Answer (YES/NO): NO